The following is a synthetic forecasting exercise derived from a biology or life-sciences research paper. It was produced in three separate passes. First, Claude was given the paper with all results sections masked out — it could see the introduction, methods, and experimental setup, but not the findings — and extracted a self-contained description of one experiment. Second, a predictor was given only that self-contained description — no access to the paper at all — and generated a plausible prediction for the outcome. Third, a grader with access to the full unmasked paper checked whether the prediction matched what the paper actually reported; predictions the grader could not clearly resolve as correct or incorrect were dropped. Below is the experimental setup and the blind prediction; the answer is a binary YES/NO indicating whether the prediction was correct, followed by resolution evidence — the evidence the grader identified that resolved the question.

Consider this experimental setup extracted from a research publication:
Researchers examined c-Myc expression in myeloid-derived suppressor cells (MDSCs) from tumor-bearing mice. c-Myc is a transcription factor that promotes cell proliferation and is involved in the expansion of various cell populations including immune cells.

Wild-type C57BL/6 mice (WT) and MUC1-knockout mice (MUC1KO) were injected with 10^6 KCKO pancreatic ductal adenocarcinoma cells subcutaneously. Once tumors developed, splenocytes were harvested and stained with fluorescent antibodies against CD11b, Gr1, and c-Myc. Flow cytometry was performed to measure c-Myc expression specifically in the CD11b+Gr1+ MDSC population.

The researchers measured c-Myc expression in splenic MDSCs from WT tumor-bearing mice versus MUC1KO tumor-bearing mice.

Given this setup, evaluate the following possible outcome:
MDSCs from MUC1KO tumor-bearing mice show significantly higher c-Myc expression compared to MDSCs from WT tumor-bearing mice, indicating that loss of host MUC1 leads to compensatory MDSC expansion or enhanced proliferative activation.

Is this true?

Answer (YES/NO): YES